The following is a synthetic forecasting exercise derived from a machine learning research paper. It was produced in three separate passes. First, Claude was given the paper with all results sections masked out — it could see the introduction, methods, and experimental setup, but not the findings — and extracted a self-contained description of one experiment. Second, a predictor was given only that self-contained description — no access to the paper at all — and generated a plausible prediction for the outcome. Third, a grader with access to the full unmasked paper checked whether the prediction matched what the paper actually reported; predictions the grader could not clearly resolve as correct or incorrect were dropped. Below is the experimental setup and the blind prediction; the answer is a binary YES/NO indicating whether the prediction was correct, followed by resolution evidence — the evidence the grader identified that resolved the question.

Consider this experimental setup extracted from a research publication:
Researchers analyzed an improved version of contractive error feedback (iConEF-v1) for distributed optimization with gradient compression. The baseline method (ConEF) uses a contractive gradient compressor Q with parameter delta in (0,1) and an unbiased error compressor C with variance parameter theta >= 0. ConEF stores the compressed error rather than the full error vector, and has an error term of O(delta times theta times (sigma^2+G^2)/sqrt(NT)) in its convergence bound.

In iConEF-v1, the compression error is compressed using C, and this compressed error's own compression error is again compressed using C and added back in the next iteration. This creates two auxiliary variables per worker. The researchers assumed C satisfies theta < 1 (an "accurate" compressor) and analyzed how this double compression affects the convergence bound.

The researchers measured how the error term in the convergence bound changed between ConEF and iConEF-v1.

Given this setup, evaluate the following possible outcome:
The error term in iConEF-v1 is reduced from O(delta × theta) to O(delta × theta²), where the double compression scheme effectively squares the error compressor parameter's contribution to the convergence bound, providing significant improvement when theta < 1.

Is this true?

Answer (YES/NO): YES